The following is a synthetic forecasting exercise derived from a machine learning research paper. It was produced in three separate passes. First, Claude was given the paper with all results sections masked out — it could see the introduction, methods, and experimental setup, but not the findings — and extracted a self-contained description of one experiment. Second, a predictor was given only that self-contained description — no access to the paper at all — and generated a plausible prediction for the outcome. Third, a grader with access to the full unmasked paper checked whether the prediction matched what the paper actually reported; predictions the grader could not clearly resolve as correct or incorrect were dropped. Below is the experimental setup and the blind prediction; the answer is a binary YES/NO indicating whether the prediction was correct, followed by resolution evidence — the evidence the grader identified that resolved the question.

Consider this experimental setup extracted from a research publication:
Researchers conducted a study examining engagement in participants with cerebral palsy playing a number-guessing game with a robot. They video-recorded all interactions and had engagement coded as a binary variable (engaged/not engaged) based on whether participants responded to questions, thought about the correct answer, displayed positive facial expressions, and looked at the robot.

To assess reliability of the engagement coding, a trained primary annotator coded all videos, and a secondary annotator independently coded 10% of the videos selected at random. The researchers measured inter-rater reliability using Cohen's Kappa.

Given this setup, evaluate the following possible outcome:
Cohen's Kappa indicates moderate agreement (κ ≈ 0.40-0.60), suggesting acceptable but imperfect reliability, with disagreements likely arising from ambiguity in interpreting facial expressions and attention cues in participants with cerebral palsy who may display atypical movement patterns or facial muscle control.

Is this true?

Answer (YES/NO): NO